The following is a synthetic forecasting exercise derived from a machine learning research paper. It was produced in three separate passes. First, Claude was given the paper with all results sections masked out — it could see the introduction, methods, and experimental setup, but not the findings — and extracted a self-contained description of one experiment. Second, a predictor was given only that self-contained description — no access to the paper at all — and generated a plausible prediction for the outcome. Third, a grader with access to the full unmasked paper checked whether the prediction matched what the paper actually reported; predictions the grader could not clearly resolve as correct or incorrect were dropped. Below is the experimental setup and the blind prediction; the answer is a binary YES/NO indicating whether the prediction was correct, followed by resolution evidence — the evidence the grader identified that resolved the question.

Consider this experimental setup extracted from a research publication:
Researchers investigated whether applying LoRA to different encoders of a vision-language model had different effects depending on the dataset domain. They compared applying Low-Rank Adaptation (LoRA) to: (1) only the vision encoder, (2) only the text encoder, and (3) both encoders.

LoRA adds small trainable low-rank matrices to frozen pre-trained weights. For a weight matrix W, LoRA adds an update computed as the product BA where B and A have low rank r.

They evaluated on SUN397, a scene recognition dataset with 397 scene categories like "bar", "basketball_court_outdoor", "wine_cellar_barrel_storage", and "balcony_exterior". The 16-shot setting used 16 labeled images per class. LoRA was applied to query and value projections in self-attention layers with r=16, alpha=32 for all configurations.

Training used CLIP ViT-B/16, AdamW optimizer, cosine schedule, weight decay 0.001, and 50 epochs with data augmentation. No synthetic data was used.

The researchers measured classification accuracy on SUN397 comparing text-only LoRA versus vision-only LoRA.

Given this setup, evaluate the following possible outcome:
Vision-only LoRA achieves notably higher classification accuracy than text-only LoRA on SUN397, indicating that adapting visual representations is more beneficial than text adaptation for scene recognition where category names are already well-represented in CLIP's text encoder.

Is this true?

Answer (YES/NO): NO